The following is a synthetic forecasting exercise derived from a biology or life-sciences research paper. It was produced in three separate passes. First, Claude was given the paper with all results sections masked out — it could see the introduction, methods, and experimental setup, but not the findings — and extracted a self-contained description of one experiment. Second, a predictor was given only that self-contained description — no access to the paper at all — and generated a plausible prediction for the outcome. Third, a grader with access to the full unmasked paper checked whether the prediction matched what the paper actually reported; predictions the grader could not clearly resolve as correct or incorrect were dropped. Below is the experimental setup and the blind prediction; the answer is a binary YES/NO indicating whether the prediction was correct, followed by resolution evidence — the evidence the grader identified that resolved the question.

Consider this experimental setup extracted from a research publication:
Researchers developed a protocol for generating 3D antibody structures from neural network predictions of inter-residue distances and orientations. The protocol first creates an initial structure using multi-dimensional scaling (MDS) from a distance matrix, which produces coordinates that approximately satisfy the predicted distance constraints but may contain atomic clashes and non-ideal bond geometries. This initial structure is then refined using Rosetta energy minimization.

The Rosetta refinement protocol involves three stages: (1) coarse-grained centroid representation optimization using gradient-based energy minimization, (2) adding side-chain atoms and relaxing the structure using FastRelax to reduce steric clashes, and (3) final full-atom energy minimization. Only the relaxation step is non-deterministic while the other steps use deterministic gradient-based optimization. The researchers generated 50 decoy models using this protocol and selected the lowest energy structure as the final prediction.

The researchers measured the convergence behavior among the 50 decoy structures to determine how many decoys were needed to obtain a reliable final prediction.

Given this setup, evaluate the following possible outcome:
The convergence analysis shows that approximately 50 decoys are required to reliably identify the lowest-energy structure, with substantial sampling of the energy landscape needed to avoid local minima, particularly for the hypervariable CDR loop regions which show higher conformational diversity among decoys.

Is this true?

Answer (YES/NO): NO